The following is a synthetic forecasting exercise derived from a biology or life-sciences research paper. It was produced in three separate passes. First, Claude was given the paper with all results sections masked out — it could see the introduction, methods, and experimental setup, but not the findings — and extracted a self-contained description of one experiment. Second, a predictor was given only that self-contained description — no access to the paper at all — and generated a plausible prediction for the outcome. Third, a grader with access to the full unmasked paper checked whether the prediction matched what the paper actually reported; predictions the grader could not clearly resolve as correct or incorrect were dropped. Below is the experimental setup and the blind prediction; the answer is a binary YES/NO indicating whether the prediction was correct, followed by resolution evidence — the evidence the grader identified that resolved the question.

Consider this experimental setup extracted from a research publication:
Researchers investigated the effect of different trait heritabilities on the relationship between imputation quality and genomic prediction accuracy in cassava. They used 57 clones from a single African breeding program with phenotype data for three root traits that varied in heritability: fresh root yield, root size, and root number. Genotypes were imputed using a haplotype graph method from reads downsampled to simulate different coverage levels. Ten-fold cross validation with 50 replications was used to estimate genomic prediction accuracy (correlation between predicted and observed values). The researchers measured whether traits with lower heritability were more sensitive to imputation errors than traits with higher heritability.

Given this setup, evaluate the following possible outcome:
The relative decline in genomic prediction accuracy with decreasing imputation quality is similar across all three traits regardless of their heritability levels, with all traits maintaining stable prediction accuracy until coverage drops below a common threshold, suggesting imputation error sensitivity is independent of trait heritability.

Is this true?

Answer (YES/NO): NO